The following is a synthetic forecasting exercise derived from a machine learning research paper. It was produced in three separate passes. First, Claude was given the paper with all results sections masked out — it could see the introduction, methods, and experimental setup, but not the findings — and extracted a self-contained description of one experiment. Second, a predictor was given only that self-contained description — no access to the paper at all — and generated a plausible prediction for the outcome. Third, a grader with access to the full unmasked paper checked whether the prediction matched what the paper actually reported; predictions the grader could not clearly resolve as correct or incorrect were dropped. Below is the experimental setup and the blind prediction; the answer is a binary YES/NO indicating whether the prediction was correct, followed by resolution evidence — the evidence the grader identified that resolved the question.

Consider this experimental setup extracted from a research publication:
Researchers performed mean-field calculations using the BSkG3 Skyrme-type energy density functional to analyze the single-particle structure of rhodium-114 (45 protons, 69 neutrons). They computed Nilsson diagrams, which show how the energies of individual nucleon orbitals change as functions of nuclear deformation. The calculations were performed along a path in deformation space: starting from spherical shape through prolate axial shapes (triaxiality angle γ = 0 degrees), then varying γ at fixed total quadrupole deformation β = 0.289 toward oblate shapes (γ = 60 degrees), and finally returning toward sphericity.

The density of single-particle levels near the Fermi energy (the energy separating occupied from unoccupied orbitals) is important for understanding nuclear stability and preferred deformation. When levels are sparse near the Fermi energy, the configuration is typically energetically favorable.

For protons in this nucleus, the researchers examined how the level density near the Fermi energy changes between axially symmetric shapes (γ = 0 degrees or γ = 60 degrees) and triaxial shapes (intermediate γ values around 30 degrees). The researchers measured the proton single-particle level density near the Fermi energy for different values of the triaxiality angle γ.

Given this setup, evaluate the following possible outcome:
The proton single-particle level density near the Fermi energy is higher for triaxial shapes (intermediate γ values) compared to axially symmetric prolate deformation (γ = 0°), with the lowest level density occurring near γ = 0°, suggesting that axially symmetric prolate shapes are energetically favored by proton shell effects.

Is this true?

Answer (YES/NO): NO